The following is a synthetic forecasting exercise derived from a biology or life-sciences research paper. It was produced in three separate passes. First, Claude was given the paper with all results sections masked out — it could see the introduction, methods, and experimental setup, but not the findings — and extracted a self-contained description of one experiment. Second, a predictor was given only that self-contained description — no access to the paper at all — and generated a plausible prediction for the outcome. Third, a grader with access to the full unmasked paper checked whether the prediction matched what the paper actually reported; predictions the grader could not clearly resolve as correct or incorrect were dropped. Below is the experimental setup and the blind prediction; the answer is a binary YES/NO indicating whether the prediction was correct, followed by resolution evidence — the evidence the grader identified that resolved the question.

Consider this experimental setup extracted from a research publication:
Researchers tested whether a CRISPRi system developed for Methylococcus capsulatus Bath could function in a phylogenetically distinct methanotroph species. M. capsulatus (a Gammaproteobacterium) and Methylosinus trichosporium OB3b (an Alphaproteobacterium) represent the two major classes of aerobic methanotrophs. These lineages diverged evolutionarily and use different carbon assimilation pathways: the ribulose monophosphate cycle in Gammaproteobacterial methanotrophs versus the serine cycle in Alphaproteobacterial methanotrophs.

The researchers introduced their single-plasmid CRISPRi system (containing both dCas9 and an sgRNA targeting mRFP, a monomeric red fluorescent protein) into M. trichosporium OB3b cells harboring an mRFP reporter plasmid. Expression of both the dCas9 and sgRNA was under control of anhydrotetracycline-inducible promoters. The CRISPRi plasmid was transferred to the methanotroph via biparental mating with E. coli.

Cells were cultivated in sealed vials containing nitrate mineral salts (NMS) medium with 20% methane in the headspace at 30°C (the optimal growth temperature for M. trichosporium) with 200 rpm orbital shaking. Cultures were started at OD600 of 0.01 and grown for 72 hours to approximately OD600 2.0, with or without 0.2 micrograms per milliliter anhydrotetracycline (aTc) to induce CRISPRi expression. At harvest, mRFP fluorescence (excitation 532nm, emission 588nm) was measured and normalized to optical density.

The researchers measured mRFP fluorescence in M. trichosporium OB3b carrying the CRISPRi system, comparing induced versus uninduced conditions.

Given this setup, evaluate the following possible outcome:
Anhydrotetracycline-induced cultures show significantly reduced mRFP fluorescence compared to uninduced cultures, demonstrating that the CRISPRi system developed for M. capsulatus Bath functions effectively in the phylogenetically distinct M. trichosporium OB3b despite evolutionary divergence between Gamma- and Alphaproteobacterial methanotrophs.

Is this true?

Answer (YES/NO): YES